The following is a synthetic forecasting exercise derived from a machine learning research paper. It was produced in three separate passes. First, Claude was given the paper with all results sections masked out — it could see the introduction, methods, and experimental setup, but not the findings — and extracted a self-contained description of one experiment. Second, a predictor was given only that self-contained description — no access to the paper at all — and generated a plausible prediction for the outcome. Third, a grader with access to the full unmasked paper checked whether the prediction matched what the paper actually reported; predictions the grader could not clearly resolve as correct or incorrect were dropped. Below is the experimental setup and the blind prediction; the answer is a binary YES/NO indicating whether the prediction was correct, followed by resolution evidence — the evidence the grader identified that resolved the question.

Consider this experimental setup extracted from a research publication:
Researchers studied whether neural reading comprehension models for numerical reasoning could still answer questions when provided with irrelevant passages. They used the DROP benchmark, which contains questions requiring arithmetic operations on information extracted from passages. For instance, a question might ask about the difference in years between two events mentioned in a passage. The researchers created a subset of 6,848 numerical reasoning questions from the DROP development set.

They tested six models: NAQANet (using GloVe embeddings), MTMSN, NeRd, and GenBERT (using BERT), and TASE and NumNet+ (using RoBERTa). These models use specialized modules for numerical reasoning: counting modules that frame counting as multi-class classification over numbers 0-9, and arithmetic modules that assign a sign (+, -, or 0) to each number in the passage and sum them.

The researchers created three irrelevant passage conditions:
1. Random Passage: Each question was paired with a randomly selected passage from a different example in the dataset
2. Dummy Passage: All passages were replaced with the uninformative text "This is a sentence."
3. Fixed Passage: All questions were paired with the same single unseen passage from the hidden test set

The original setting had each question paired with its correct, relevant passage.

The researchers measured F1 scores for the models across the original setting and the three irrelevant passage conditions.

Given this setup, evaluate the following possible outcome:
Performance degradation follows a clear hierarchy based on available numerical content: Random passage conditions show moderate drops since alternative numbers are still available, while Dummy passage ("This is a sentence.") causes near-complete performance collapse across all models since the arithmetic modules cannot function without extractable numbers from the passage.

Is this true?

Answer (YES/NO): NO